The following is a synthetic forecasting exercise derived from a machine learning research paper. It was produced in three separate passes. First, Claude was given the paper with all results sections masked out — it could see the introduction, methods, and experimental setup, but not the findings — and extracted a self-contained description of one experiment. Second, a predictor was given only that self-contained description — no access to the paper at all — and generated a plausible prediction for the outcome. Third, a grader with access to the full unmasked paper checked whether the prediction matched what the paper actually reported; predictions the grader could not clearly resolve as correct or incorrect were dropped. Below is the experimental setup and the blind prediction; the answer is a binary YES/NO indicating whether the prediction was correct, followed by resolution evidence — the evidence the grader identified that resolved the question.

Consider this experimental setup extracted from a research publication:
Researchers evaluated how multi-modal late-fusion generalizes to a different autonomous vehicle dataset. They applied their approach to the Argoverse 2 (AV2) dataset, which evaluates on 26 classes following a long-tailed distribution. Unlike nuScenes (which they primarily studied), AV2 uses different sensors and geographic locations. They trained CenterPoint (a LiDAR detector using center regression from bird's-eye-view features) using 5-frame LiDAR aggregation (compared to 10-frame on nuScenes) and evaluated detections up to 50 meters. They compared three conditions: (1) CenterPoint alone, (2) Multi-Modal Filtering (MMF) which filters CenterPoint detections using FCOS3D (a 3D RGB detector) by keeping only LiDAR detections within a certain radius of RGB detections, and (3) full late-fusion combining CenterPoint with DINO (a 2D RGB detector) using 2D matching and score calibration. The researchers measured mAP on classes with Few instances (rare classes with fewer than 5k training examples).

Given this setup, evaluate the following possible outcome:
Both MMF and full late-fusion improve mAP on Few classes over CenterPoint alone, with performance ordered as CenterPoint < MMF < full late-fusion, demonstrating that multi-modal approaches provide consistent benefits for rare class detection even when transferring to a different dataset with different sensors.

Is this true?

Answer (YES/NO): YES